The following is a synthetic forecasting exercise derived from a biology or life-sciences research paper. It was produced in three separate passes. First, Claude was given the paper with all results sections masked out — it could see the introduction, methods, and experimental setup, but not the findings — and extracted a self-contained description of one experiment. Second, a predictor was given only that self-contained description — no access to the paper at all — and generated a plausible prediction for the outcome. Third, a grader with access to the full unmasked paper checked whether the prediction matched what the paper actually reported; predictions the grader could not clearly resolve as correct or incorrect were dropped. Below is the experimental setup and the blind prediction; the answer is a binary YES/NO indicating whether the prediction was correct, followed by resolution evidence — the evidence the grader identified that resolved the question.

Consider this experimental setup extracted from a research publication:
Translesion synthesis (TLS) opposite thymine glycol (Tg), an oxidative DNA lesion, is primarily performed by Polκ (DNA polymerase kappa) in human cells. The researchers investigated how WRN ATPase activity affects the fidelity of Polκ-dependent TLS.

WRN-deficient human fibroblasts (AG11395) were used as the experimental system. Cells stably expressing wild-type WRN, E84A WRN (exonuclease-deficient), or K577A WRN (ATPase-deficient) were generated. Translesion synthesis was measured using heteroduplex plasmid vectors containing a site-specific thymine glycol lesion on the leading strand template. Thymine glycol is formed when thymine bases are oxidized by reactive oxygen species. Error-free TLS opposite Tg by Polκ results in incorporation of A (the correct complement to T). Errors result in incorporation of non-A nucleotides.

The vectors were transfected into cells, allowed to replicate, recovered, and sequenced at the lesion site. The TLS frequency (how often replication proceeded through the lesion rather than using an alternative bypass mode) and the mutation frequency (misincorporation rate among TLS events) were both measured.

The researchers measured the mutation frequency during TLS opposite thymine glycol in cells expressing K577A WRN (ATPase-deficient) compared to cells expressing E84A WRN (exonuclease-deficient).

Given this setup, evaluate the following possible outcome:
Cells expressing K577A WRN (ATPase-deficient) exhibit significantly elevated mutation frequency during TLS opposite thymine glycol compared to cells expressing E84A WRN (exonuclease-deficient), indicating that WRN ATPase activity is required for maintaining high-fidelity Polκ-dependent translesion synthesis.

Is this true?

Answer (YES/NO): NO